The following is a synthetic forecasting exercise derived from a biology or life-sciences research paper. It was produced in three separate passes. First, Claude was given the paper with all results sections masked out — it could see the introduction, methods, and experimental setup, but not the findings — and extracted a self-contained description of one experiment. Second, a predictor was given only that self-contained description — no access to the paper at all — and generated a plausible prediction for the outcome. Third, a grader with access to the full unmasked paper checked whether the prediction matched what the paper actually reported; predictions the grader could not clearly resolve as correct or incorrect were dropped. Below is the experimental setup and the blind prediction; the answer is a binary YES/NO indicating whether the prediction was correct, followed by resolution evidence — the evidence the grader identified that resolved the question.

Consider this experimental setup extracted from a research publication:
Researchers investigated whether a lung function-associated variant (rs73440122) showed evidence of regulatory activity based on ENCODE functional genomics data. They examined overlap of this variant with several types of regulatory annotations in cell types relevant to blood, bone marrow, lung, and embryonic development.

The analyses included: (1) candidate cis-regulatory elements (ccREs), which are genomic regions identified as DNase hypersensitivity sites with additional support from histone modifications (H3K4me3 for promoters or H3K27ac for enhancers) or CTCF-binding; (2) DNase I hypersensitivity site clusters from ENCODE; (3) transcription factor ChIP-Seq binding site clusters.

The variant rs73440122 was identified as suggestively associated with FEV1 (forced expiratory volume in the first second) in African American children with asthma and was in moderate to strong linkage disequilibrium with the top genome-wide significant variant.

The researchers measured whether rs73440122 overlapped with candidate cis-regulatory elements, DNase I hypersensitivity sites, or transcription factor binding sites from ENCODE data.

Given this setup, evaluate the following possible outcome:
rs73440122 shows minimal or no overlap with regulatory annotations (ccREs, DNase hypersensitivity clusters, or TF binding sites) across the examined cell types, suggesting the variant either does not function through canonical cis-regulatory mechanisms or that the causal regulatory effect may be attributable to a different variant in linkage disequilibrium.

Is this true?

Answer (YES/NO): NO